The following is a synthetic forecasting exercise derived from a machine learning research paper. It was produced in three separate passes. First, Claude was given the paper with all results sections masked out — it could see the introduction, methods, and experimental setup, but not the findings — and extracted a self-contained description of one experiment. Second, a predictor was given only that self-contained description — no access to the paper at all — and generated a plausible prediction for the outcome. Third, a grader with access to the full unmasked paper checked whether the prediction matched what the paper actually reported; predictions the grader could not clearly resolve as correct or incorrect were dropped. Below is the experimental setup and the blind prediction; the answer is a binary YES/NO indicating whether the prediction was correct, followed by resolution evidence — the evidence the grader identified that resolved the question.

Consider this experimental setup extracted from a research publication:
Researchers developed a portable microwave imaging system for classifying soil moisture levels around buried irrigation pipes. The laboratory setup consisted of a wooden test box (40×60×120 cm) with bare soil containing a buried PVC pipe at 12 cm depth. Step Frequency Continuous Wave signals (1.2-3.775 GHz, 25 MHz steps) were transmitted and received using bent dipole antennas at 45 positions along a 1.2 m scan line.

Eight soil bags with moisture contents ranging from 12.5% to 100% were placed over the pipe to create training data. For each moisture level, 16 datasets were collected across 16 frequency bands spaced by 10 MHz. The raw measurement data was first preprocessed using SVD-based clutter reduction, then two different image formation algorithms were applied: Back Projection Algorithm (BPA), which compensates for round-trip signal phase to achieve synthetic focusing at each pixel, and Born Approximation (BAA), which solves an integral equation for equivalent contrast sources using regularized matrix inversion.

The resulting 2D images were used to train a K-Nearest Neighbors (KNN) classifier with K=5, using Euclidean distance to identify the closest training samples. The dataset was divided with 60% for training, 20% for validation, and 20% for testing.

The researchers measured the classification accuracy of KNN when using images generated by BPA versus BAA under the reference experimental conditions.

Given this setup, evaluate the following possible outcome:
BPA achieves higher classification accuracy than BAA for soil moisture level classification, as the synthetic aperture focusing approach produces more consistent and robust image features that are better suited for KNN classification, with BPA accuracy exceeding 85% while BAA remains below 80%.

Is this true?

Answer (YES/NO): NO